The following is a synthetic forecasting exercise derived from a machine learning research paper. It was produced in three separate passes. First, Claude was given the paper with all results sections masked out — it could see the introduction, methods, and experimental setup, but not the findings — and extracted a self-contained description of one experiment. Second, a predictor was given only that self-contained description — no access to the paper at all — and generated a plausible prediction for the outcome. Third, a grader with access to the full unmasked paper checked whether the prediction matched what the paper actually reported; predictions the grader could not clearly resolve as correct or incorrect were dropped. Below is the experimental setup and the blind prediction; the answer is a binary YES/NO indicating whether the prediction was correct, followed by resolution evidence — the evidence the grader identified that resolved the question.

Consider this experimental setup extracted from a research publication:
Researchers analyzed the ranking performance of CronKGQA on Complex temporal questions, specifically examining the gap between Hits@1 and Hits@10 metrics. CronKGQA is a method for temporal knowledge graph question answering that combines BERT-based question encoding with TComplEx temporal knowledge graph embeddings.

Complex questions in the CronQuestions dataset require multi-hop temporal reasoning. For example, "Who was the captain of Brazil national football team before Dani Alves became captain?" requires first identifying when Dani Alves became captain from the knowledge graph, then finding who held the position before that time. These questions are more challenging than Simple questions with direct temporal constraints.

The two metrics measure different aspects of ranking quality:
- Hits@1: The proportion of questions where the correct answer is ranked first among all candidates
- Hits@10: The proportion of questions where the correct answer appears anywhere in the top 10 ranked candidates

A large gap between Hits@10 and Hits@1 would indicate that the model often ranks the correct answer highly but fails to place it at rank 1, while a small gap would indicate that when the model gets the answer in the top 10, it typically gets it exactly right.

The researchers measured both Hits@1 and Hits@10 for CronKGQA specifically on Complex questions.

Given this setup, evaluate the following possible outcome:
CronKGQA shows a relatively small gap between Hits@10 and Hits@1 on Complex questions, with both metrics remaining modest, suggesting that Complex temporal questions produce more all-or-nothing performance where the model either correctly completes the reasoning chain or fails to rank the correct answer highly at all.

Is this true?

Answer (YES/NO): NO